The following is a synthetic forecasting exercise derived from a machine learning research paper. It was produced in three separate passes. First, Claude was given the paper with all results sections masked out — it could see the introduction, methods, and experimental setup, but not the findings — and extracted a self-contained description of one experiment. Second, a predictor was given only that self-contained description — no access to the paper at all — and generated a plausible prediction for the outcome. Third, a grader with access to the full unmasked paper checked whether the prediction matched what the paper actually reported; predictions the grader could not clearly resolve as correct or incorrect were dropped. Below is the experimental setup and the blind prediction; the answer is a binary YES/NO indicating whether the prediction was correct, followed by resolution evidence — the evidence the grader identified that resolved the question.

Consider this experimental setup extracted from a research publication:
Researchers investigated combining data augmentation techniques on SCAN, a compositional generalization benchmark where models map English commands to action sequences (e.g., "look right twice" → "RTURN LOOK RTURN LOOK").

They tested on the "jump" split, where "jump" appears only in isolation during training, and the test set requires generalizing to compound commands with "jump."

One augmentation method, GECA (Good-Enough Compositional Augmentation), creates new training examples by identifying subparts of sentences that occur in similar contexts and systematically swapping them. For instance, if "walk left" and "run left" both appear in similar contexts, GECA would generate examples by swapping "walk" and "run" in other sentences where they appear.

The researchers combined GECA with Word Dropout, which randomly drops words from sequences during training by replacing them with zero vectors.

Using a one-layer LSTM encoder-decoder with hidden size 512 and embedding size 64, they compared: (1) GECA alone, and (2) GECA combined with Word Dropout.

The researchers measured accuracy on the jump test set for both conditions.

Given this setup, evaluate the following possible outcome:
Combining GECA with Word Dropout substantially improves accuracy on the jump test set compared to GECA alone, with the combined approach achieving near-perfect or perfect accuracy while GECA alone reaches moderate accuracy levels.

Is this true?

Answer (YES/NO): NO